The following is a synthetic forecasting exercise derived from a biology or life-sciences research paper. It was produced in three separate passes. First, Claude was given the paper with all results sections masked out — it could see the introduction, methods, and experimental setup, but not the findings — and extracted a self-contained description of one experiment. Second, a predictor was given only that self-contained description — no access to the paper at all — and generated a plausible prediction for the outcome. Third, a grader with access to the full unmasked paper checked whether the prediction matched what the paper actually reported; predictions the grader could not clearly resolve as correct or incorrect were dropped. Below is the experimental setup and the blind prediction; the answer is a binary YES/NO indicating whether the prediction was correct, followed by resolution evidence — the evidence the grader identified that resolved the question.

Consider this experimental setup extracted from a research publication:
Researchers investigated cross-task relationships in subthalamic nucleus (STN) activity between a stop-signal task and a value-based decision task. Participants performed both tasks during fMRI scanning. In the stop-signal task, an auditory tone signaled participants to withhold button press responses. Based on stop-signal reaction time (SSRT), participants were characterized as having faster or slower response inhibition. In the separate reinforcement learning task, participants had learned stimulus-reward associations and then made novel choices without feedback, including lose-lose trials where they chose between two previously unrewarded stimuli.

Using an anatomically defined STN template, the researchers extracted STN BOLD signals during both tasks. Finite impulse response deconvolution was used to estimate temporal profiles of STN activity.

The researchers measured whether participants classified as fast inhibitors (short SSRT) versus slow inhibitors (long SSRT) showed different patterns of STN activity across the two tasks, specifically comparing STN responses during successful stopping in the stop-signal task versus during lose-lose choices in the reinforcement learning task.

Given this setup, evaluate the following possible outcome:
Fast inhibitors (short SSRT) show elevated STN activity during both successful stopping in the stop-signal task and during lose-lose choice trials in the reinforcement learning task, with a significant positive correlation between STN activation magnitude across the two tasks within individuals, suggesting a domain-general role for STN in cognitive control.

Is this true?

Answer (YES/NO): NO